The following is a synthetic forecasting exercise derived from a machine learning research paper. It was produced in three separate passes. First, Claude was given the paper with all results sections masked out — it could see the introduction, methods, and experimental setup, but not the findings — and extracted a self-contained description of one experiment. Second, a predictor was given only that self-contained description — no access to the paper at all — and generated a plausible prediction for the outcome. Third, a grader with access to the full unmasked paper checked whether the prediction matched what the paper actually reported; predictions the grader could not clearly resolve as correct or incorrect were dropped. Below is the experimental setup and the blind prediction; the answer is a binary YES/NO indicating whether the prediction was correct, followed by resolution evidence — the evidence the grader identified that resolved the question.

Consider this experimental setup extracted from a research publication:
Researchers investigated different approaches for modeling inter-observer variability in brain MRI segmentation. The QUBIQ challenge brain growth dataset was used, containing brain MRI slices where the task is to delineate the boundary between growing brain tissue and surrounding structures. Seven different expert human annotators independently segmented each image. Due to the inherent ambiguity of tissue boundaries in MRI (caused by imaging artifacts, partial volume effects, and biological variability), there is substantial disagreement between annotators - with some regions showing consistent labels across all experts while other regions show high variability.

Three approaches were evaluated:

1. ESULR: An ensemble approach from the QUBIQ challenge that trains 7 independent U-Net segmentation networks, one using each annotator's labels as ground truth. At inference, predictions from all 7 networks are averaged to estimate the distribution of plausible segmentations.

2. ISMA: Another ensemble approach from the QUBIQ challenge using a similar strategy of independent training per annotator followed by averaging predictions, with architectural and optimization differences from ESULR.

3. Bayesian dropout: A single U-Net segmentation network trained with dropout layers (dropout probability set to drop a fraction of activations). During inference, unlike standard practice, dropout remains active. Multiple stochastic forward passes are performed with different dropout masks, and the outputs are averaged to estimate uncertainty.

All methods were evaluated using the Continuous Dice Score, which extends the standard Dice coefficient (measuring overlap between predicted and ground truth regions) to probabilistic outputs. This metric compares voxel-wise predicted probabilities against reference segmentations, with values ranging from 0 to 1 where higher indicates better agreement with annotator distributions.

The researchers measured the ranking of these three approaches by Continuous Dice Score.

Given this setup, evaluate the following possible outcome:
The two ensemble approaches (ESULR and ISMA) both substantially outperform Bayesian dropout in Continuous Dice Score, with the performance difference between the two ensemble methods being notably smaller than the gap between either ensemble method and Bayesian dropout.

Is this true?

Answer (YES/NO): NO